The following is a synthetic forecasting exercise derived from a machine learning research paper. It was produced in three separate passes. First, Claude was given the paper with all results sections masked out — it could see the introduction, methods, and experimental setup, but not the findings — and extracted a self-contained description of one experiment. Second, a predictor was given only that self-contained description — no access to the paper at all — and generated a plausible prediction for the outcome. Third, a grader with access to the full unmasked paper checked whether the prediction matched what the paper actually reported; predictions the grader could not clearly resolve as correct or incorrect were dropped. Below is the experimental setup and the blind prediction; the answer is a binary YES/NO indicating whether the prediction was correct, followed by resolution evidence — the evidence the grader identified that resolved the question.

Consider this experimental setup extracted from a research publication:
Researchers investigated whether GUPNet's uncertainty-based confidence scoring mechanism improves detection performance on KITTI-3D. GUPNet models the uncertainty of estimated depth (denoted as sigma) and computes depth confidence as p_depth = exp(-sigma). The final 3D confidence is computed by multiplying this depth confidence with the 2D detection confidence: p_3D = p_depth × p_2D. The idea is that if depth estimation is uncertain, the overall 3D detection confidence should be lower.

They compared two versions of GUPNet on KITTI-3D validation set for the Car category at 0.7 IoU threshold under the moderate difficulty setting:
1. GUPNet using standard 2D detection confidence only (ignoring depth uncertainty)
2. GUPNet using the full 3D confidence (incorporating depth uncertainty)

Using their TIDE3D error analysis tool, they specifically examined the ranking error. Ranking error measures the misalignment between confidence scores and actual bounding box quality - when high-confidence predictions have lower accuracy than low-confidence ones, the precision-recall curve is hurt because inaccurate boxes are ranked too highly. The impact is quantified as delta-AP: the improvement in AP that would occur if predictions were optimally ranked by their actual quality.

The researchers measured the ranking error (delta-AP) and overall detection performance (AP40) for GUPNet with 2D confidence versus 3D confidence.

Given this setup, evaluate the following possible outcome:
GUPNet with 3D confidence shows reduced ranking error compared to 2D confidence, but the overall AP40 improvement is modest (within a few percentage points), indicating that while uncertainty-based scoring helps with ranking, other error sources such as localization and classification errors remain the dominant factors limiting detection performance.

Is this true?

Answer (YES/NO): NO